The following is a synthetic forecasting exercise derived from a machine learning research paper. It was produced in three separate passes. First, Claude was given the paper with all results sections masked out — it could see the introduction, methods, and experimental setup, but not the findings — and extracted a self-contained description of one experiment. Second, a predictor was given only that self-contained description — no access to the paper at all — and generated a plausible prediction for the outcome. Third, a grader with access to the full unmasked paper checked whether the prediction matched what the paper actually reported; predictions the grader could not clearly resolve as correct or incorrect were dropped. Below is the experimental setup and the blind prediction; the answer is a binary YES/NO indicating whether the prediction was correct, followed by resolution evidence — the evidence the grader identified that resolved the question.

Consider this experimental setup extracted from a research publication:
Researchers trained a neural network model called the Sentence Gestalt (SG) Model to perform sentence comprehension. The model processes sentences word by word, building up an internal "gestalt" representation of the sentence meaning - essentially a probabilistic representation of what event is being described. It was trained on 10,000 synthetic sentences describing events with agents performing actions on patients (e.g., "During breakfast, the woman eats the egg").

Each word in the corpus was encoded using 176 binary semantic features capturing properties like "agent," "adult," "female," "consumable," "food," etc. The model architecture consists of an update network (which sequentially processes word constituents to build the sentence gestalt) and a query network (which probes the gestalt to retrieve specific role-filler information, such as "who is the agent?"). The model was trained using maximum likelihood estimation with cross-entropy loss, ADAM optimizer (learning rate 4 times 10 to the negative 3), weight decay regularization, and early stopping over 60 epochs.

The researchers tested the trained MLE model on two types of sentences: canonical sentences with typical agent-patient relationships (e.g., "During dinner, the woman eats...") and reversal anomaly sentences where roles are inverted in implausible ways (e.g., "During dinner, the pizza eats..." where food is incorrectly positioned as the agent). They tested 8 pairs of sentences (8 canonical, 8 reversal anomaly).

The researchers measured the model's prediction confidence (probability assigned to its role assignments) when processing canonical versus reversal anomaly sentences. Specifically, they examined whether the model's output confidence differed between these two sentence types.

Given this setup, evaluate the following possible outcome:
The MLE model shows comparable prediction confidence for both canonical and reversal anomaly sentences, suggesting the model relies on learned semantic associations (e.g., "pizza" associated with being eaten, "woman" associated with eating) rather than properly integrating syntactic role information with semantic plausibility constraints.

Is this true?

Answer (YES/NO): YES